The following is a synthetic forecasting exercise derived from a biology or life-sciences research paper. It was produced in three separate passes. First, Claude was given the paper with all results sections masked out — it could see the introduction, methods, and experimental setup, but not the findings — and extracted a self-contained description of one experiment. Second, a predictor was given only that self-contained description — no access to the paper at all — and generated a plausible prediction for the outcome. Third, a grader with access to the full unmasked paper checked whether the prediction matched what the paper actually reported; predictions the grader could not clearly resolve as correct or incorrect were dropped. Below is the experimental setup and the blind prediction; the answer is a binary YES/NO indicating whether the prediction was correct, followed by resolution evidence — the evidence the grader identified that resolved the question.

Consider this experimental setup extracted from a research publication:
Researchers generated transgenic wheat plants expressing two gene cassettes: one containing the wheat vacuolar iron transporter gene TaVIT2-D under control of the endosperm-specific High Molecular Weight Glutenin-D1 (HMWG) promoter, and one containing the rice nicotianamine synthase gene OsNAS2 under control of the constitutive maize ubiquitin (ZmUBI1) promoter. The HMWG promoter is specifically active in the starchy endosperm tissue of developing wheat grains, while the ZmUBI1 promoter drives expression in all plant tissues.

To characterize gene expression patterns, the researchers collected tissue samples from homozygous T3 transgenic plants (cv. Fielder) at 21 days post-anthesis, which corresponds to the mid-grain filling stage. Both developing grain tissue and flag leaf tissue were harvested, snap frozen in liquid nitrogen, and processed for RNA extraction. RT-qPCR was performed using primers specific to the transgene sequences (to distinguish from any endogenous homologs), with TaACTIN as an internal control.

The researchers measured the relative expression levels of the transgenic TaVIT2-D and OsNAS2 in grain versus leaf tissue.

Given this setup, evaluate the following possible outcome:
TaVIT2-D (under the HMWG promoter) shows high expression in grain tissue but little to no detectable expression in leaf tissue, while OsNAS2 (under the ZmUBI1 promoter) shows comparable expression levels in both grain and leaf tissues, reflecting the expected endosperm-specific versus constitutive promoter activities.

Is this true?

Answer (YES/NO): NO